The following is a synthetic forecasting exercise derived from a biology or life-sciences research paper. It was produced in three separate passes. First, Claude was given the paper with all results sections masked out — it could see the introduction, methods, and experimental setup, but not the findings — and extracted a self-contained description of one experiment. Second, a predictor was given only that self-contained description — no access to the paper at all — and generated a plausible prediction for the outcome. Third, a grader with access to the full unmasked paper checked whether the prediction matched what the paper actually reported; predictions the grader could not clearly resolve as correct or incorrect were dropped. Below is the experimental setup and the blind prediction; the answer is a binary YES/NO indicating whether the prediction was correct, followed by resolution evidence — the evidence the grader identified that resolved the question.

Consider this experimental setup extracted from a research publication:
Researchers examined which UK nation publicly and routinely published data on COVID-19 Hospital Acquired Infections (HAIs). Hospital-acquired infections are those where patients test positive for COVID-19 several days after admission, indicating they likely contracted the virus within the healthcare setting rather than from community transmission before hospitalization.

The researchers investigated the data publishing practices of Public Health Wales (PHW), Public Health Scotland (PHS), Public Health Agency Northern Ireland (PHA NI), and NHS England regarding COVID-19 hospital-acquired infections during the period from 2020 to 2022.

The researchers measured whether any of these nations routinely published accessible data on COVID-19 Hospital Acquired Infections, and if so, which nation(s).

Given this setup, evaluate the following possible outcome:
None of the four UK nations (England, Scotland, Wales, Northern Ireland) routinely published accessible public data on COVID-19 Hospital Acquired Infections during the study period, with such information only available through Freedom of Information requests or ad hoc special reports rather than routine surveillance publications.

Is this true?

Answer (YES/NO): NO